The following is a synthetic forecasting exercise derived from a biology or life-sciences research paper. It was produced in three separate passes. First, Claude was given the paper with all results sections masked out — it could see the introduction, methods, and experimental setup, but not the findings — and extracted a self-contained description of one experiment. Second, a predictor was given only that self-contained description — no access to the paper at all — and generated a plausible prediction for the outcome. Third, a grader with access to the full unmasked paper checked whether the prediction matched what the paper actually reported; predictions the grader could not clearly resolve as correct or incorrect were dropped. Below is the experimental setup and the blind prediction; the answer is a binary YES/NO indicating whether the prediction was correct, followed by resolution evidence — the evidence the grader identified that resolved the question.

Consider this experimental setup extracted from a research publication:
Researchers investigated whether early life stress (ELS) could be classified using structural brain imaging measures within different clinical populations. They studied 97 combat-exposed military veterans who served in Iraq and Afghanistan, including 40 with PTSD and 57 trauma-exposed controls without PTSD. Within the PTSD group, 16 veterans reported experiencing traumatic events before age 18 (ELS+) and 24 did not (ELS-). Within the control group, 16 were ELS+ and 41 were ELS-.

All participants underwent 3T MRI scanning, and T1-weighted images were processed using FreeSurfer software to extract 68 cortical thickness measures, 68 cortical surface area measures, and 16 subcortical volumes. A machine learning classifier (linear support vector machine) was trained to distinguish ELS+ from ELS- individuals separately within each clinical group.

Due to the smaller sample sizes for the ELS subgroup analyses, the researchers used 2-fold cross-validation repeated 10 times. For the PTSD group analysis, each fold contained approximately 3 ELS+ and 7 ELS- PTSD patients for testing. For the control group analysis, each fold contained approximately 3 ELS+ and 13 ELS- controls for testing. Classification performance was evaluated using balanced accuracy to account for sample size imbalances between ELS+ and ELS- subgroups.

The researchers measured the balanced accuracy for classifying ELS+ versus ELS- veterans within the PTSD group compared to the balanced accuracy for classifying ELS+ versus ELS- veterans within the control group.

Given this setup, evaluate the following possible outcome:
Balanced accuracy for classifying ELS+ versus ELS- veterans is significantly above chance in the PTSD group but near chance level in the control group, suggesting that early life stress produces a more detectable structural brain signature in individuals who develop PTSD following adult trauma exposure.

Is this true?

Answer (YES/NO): NO